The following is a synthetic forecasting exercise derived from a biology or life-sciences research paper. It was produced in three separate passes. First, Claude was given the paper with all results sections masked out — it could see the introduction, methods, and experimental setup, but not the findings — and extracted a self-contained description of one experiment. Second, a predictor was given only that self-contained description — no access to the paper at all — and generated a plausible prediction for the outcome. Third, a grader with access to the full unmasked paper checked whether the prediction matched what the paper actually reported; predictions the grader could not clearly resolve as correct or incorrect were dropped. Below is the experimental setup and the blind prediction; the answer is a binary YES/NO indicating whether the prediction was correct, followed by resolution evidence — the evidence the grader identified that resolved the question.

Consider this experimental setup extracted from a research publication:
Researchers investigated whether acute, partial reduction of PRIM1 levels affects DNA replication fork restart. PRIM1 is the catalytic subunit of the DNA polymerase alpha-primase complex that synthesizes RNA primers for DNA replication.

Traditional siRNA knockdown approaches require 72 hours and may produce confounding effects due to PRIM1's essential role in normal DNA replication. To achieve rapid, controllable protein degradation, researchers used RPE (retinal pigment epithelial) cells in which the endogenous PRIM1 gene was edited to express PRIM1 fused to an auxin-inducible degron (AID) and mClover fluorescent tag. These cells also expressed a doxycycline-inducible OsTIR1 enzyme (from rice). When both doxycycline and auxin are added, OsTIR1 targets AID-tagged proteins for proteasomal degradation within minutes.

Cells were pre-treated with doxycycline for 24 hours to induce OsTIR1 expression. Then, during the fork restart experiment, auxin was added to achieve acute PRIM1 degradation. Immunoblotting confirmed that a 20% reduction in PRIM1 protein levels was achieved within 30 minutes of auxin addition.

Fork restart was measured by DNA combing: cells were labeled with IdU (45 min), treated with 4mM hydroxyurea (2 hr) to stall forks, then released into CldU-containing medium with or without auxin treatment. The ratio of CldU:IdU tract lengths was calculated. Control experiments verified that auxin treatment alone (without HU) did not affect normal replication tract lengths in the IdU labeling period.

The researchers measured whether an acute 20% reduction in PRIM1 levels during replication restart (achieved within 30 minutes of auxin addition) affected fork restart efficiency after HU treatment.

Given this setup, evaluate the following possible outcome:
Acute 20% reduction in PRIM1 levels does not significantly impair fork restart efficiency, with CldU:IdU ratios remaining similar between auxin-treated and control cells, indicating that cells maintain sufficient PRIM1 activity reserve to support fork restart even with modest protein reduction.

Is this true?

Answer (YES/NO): NO